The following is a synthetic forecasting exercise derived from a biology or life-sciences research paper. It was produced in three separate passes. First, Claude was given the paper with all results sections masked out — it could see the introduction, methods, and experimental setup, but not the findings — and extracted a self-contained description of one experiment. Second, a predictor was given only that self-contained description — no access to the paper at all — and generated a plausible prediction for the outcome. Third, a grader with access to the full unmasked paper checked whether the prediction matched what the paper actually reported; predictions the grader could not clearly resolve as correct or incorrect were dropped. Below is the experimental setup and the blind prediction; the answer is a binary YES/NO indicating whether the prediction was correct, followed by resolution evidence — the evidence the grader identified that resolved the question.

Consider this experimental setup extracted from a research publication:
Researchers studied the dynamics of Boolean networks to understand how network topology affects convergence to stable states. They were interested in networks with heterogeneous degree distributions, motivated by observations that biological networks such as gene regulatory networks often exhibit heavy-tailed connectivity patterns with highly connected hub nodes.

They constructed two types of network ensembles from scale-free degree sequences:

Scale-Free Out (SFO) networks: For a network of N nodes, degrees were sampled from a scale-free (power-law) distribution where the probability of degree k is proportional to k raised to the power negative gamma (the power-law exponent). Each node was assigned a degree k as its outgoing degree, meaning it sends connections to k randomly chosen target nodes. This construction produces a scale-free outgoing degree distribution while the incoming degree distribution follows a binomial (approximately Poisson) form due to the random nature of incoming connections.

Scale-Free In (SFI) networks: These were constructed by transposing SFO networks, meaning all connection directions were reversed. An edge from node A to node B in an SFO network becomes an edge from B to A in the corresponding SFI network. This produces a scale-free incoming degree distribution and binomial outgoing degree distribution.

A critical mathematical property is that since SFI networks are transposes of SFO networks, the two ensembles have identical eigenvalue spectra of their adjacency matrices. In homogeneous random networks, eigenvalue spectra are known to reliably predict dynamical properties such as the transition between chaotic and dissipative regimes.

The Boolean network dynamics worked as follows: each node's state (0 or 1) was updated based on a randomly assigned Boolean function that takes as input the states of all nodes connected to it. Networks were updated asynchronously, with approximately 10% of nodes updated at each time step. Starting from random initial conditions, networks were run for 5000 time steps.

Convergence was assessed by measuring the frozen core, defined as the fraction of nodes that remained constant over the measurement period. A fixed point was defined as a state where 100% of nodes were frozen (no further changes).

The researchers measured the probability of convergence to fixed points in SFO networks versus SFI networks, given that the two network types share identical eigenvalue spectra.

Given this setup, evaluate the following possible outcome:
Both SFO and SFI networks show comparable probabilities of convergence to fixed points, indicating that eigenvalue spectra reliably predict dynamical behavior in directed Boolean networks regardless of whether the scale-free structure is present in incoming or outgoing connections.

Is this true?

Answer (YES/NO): NO